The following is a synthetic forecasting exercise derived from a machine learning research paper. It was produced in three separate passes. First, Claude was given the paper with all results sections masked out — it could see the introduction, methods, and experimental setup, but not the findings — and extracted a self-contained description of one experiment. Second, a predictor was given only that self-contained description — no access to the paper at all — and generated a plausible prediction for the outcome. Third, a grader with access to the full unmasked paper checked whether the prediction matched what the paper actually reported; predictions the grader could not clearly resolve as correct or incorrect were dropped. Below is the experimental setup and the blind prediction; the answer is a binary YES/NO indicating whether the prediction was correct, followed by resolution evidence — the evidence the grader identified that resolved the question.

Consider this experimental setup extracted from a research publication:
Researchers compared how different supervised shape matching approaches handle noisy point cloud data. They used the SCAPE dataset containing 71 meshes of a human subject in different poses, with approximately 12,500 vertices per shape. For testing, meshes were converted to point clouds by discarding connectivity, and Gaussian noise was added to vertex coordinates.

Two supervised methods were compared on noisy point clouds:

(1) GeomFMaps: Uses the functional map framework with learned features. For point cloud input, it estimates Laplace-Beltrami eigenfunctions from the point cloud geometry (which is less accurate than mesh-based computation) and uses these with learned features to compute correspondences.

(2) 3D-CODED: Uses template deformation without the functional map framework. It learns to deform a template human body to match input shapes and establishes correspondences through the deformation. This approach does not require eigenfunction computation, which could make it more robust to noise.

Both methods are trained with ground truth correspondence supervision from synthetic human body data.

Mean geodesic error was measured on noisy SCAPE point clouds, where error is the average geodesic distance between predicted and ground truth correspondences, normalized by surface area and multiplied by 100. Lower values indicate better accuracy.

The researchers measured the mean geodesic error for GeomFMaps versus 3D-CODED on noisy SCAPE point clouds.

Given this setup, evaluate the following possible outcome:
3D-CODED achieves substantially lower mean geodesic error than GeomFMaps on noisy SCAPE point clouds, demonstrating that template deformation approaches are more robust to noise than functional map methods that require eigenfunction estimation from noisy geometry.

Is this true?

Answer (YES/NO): YES